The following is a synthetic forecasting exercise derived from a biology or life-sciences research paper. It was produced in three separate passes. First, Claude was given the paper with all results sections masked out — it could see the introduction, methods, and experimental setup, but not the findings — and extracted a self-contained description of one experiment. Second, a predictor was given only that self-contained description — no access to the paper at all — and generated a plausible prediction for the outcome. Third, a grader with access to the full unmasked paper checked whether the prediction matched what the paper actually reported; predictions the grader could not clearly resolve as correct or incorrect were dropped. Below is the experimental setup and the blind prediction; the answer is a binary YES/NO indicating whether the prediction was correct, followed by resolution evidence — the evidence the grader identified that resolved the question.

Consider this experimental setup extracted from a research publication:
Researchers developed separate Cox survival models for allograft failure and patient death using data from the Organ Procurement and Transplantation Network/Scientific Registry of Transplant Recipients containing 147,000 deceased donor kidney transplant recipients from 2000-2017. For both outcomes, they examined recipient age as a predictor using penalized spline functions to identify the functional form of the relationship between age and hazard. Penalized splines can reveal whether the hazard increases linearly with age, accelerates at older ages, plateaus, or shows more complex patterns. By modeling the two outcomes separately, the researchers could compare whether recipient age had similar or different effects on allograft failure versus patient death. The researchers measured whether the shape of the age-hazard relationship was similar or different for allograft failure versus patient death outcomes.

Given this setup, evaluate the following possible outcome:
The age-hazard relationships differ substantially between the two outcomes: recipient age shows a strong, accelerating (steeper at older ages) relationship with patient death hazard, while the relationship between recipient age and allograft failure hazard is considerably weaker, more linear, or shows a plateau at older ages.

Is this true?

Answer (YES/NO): NO